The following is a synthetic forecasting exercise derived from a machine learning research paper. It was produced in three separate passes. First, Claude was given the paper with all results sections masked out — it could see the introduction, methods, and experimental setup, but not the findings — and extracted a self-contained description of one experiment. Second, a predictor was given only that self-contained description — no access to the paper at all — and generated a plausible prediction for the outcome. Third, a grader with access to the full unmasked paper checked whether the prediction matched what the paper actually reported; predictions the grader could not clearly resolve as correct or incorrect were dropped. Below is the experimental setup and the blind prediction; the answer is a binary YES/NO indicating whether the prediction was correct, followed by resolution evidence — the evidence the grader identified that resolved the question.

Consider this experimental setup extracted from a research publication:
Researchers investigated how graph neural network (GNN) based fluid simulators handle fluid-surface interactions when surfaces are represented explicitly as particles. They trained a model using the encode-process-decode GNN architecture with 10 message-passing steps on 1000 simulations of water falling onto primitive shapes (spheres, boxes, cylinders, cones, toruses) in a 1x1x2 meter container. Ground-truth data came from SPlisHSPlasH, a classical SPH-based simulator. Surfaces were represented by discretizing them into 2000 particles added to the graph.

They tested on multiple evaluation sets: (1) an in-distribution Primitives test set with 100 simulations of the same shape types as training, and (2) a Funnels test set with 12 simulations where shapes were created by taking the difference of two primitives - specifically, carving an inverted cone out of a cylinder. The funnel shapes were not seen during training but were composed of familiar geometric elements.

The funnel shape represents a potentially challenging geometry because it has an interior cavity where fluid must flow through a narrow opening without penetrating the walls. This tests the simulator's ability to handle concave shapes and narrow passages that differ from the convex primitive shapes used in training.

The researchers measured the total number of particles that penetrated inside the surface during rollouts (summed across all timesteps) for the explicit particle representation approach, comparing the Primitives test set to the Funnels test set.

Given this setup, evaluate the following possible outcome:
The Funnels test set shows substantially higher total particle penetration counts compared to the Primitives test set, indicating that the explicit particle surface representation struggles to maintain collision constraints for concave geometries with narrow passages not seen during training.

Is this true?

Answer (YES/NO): YES